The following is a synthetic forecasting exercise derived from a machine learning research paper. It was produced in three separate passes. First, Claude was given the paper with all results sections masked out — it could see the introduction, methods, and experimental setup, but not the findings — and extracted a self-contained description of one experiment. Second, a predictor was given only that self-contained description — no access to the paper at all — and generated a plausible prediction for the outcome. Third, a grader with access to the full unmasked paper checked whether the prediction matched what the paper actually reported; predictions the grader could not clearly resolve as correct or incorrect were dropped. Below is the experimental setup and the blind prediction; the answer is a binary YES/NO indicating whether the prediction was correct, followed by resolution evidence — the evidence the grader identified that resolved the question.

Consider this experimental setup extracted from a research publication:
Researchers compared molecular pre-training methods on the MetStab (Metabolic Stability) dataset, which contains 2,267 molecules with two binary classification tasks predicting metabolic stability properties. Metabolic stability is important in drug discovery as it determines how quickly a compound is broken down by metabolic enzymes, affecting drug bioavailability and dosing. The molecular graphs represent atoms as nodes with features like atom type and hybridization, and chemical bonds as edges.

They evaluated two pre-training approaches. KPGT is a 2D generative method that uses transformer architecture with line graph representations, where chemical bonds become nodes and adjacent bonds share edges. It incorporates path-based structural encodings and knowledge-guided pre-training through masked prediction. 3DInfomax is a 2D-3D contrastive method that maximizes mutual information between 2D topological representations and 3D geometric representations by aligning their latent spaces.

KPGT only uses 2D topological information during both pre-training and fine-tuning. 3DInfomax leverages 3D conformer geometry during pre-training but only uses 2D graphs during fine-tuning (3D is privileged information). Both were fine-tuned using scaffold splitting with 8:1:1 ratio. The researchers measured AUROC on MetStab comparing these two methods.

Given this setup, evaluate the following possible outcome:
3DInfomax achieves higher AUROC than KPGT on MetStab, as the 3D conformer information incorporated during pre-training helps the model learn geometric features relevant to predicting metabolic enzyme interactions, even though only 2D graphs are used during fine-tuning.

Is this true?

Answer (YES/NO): NO